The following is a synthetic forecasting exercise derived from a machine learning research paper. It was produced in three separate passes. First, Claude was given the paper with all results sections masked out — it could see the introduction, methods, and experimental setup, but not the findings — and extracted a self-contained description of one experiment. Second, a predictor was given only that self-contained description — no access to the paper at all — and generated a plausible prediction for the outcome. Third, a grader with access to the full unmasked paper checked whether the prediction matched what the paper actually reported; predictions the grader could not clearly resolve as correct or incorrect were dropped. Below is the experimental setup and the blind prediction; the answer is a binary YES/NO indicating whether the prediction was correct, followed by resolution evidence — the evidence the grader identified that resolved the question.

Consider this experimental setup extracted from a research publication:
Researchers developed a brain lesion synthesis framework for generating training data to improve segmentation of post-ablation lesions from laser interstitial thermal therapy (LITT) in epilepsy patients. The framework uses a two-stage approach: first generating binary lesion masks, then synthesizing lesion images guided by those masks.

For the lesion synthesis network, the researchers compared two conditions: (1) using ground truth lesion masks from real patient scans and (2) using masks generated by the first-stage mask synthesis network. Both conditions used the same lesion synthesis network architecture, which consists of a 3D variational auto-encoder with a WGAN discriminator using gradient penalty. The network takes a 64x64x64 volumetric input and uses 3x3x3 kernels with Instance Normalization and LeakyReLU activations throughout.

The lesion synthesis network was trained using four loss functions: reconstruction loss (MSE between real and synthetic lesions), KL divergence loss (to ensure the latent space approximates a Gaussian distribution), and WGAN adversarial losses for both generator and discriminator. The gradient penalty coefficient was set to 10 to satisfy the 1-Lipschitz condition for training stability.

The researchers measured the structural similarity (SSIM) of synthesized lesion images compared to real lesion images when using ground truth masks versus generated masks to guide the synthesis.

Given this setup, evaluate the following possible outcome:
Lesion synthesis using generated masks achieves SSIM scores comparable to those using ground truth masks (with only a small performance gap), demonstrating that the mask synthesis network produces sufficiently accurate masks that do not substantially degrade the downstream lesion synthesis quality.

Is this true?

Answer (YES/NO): NO